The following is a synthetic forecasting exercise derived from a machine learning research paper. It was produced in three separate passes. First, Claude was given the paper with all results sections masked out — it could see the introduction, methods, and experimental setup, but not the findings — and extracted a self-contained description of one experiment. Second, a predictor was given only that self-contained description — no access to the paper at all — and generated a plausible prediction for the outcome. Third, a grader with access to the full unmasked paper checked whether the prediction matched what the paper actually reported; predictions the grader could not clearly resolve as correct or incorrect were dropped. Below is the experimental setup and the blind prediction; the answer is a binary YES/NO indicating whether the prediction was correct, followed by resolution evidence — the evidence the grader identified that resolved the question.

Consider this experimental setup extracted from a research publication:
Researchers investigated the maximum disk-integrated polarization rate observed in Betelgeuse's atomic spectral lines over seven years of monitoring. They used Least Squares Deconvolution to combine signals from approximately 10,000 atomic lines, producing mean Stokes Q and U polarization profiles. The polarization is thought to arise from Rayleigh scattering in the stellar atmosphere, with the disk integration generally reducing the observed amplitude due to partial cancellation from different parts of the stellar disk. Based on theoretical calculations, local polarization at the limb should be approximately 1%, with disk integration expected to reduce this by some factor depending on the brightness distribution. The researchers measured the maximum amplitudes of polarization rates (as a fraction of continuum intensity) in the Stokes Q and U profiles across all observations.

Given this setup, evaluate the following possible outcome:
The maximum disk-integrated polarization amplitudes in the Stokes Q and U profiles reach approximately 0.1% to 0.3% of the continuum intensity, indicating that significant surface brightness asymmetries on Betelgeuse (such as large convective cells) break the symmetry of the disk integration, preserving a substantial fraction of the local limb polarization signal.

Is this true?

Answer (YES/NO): NO